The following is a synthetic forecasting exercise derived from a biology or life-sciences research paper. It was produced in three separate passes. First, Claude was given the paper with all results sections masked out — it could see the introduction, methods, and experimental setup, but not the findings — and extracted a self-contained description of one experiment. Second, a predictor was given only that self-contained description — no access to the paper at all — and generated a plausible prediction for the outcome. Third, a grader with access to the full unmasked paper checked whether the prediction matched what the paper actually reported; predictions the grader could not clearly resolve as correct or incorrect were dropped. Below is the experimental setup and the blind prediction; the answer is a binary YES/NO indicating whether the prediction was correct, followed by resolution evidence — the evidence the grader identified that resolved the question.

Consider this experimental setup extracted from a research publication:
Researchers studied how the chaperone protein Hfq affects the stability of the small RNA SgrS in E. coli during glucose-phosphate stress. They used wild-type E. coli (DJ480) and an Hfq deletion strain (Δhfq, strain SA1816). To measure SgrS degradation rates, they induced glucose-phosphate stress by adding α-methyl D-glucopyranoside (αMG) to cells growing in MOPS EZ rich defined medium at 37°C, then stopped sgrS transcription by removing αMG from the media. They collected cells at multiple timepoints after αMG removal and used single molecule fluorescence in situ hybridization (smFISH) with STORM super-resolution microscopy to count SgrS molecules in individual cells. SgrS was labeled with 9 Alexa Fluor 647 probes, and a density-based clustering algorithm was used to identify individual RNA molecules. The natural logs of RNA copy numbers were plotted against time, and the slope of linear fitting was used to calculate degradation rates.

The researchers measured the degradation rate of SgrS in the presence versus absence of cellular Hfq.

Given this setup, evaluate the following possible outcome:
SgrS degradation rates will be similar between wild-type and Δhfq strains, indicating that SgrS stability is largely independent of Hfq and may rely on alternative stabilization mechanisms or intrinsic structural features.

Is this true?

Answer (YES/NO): NO